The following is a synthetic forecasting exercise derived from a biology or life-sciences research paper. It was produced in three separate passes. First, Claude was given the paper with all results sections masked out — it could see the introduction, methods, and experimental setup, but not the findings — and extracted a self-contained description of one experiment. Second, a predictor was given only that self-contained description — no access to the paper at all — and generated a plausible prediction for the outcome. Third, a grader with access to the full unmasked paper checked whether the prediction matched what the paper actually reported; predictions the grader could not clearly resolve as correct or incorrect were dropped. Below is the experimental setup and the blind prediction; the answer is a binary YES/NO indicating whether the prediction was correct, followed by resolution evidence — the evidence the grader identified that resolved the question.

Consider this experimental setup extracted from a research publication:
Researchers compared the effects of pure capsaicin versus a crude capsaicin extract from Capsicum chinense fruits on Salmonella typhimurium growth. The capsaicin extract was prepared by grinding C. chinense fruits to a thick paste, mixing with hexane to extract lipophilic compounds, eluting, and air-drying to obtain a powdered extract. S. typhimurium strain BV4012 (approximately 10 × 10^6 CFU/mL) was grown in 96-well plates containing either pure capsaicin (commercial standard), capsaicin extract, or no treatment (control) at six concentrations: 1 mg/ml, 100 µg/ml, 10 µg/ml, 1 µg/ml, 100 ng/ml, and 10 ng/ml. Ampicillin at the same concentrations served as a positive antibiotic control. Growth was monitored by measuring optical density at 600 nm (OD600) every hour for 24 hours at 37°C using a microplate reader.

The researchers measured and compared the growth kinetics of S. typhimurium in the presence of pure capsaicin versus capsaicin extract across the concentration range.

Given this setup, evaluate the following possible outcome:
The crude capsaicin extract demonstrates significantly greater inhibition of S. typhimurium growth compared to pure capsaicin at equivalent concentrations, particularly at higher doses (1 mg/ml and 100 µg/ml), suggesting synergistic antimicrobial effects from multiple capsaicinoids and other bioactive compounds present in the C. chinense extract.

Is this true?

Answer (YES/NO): YES